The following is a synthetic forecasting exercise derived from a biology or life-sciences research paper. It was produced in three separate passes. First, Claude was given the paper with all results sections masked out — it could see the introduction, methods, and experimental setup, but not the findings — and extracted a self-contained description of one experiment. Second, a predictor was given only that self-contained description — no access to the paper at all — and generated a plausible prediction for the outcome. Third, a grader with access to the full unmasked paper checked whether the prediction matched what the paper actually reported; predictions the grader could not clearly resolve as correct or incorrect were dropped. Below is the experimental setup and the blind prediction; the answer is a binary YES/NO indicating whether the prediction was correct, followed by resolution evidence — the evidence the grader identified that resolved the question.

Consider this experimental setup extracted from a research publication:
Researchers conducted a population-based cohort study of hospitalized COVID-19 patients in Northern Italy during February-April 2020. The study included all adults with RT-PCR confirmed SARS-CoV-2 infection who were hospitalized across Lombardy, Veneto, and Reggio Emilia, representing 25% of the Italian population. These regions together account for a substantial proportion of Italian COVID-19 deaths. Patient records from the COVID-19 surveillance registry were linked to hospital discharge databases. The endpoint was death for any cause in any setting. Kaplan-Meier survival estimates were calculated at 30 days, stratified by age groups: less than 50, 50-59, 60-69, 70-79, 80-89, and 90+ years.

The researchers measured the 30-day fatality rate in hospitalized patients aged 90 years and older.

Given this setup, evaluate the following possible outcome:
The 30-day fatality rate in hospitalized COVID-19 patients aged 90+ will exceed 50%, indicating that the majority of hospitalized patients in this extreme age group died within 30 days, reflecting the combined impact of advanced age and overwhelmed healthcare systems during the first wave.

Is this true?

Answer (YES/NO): YES